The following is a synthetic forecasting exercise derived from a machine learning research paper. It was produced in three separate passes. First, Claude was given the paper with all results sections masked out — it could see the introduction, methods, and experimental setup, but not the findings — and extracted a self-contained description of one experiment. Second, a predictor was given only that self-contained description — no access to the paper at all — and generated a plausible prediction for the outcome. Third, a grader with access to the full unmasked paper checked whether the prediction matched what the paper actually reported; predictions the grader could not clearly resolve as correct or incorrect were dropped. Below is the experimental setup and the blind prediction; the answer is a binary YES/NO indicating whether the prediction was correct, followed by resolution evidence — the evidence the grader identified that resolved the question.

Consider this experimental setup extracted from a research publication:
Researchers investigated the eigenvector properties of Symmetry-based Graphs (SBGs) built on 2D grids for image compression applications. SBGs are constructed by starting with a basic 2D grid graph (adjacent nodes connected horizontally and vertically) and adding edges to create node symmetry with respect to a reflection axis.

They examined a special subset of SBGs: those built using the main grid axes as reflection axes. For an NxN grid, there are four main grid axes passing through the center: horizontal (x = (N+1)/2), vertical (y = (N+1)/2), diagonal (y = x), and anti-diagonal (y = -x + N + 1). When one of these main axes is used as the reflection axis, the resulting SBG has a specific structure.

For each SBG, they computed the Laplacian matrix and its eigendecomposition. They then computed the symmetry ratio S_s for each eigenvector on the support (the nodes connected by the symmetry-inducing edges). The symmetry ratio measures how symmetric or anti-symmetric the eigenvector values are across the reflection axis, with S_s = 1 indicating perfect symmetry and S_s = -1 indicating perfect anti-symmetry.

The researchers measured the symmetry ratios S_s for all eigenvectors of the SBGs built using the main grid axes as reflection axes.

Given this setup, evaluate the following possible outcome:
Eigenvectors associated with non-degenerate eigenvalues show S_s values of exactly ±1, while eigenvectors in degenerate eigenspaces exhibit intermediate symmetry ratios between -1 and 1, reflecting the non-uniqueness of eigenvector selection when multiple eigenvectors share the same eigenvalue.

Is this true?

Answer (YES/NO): NO